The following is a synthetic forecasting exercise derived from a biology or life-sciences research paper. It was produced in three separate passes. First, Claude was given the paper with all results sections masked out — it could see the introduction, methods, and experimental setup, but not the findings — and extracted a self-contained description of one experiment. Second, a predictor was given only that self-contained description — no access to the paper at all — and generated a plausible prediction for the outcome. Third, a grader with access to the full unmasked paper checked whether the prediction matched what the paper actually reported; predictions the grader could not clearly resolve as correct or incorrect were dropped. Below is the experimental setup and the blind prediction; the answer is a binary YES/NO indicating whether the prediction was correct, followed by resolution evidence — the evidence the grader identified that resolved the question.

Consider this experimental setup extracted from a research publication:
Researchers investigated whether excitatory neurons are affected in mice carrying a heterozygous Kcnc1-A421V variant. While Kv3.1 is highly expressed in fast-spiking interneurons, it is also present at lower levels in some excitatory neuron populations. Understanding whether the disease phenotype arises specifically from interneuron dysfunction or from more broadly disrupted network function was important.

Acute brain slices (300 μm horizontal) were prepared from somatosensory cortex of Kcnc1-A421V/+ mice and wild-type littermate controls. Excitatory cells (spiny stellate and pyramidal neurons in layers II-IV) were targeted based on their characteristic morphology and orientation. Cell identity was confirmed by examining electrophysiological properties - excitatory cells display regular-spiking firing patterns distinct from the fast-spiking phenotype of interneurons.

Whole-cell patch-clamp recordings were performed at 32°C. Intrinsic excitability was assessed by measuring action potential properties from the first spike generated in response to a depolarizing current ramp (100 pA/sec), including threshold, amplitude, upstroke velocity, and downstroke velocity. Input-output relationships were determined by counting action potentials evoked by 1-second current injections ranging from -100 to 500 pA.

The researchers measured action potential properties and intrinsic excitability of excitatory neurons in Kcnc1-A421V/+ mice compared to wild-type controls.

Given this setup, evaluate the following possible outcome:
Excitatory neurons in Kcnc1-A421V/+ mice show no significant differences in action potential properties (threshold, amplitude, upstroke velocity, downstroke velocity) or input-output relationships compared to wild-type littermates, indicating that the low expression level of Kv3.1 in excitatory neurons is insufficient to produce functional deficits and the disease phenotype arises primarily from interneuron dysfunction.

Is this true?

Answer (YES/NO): YES